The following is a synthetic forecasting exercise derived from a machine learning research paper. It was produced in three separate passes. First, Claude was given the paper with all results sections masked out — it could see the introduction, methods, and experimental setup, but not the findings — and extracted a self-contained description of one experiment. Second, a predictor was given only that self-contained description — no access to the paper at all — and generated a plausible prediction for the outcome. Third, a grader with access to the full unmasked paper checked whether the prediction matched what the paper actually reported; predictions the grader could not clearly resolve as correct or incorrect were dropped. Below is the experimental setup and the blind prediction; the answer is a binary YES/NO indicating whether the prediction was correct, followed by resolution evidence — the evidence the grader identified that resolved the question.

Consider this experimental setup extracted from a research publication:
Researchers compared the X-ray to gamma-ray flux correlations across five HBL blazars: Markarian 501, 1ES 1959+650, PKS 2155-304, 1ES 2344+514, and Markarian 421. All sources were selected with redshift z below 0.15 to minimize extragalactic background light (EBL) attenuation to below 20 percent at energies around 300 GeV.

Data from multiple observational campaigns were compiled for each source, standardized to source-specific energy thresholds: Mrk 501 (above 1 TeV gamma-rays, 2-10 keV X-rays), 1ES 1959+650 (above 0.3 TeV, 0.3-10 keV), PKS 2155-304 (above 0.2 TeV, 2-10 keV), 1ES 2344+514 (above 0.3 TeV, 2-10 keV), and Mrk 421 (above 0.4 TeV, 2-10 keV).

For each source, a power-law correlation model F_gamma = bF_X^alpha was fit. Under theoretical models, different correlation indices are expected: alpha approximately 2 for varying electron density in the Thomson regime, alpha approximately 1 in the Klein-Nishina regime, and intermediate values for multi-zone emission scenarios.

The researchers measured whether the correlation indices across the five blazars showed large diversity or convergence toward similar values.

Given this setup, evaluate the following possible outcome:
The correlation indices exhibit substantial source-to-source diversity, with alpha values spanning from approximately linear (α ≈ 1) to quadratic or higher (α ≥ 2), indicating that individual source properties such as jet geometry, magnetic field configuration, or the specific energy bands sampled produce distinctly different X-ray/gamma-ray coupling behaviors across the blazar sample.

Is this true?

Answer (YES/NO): NO